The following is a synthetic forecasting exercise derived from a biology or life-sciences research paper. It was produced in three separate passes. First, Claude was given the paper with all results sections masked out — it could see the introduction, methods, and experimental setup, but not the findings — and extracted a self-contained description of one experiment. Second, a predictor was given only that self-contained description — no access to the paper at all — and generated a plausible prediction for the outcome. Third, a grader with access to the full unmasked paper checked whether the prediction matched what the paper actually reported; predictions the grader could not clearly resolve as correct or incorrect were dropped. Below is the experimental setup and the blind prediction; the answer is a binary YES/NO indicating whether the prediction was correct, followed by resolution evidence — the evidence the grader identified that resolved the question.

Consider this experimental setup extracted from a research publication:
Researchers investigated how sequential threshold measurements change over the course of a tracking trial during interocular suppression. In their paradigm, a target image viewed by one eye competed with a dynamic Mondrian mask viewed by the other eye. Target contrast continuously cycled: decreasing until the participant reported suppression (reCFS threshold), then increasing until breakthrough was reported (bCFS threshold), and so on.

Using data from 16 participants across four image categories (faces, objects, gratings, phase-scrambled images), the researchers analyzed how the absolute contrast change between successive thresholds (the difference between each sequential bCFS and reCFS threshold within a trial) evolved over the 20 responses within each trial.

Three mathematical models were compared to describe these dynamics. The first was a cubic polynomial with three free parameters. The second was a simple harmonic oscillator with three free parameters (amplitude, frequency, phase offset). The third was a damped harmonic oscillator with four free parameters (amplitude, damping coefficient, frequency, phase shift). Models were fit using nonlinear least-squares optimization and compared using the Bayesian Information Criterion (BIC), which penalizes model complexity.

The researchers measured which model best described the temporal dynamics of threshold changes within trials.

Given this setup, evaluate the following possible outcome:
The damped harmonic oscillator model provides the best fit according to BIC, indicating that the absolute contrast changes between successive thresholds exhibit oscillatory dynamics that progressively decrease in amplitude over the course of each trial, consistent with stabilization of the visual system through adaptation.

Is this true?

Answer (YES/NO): YES